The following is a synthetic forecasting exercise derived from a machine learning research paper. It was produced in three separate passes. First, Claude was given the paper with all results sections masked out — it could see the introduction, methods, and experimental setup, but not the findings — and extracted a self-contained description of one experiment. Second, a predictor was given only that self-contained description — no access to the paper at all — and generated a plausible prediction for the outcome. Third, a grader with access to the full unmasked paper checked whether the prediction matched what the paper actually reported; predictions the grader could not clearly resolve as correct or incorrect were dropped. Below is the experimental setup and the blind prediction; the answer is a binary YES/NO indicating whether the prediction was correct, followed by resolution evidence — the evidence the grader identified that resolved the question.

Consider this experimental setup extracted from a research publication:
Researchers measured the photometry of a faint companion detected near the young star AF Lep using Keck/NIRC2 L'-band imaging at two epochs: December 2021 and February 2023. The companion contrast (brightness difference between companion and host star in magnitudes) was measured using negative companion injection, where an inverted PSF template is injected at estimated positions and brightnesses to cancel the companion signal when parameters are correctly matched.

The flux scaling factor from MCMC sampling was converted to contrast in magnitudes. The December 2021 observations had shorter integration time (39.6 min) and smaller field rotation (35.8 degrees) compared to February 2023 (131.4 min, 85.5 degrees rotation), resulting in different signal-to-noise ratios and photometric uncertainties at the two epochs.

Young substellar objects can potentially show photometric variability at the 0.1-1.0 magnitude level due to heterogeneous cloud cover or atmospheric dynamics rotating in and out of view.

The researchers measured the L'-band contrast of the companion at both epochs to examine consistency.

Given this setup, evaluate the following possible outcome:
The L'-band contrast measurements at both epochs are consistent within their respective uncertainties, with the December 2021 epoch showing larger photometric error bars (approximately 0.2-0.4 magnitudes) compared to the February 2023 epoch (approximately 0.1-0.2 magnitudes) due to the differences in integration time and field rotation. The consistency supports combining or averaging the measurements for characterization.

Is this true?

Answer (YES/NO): YES